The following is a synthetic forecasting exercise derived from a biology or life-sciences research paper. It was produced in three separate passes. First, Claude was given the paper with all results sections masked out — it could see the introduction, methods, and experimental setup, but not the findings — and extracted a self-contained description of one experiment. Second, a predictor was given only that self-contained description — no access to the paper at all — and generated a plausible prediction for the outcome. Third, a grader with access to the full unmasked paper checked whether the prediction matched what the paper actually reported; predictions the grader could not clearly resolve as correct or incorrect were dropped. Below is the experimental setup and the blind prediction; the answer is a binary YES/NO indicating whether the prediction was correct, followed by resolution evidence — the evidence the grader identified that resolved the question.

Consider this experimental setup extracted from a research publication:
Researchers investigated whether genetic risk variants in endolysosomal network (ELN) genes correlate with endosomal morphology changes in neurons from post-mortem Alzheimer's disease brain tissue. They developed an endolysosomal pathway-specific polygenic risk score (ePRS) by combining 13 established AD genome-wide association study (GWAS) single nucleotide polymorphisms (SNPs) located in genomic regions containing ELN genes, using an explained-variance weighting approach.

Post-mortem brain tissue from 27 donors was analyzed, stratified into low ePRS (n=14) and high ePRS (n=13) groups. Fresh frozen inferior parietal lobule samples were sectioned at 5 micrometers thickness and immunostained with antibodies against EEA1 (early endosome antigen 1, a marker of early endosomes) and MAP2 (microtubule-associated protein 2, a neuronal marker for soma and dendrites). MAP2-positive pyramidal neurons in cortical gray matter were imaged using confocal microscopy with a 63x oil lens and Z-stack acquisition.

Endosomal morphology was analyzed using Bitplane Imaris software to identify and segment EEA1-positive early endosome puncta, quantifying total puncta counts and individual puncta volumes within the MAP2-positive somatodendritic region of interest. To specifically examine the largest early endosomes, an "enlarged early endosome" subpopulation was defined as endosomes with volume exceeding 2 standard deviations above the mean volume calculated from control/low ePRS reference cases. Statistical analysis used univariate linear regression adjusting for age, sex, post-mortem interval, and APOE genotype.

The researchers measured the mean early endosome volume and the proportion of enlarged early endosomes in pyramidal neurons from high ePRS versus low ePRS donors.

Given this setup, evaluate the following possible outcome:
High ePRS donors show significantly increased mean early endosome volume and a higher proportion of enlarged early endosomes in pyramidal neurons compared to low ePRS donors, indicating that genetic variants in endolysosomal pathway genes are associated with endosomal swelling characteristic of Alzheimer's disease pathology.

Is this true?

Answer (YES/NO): NO